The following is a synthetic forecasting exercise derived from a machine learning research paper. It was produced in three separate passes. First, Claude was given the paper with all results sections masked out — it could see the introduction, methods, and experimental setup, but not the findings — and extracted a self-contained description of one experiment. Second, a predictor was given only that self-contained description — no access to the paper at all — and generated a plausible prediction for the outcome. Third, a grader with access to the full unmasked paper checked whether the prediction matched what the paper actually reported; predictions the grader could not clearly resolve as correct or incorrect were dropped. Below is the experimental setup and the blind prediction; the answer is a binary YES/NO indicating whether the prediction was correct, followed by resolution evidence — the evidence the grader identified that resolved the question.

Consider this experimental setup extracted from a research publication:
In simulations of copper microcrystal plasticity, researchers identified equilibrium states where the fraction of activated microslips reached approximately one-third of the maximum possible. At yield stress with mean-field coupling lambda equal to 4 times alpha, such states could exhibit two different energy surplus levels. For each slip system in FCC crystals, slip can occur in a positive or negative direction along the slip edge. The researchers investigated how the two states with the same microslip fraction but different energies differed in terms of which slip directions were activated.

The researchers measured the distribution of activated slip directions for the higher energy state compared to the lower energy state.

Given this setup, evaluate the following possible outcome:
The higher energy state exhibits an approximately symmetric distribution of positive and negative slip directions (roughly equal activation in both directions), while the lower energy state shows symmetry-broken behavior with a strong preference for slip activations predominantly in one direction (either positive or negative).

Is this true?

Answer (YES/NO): NO